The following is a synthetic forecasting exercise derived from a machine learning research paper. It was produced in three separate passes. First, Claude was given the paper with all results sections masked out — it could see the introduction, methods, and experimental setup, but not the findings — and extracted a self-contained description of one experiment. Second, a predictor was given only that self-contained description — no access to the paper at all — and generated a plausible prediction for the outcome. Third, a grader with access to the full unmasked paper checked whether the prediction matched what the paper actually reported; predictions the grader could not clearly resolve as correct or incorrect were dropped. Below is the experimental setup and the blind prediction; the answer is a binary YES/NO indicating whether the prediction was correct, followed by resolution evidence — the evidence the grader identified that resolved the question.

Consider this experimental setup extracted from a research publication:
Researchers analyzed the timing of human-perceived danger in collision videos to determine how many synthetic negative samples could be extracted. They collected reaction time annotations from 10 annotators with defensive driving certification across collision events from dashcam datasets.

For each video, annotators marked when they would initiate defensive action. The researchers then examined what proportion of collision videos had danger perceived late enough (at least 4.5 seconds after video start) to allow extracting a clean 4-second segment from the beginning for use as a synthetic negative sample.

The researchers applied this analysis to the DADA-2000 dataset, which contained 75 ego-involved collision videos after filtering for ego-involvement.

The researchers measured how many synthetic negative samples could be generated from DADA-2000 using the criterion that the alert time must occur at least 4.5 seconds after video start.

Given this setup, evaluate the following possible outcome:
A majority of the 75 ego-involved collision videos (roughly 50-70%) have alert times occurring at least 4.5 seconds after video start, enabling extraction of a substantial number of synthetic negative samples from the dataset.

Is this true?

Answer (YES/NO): YES